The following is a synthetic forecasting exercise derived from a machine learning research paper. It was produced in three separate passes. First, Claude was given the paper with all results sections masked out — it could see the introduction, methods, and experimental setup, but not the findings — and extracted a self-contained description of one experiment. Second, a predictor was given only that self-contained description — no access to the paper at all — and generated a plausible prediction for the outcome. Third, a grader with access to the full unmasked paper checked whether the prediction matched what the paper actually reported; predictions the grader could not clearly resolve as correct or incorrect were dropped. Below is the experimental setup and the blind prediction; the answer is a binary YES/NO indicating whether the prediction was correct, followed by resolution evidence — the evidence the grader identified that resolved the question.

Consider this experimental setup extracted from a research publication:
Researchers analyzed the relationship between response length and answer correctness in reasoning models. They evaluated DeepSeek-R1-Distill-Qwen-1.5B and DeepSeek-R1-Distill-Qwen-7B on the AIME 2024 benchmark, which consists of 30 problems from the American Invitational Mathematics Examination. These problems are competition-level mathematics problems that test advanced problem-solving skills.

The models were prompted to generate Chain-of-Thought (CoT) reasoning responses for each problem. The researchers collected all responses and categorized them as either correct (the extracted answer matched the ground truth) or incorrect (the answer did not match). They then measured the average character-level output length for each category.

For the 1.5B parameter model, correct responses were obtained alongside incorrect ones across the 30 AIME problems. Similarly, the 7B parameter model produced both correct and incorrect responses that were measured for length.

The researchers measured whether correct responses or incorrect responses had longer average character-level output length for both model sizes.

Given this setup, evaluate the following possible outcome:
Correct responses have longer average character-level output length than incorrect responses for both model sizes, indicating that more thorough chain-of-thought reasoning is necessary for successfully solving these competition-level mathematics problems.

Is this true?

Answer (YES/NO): NO